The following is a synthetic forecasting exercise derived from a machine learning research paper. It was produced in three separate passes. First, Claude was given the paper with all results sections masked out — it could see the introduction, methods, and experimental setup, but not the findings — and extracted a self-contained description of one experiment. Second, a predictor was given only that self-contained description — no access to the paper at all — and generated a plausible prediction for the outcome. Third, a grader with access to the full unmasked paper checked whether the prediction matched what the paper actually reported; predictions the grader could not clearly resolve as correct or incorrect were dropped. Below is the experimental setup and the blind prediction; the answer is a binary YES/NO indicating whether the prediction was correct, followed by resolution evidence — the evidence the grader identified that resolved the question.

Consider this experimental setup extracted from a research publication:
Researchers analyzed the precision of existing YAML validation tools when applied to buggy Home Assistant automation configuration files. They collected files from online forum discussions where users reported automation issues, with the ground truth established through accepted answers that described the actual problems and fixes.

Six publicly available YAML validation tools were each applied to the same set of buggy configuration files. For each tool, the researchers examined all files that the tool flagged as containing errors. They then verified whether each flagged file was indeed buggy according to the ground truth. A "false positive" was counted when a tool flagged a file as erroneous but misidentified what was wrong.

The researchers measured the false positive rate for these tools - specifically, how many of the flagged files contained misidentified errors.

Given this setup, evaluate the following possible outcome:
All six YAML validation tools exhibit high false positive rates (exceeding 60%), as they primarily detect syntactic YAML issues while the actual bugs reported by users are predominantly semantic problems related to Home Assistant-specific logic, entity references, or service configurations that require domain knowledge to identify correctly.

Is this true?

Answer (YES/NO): NO